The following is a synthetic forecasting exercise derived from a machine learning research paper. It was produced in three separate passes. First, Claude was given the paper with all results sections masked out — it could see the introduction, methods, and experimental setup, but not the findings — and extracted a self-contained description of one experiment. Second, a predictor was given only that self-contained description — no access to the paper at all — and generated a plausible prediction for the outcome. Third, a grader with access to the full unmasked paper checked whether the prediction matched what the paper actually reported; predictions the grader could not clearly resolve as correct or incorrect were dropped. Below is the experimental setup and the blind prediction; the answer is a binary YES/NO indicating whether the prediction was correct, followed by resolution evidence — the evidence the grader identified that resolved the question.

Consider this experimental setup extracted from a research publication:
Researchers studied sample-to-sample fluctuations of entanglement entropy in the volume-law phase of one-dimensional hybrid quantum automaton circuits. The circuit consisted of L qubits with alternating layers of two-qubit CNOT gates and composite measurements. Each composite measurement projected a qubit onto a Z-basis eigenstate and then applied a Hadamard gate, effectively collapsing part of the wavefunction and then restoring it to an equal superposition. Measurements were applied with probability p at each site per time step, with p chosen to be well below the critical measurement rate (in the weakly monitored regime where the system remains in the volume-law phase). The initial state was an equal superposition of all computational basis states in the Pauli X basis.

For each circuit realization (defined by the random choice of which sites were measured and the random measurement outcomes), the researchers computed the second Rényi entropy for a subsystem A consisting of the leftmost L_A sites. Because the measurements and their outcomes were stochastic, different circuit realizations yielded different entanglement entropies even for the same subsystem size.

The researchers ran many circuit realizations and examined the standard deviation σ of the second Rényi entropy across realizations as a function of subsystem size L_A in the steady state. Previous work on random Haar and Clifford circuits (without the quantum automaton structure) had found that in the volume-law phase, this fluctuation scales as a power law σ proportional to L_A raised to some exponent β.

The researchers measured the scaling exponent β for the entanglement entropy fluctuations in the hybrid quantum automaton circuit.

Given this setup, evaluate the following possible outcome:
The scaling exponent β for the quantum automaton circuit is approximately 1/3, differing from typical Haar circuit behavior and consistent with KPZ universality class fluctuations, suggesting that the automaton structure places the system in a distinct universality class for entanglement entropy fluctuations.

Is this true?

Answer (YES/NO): YES